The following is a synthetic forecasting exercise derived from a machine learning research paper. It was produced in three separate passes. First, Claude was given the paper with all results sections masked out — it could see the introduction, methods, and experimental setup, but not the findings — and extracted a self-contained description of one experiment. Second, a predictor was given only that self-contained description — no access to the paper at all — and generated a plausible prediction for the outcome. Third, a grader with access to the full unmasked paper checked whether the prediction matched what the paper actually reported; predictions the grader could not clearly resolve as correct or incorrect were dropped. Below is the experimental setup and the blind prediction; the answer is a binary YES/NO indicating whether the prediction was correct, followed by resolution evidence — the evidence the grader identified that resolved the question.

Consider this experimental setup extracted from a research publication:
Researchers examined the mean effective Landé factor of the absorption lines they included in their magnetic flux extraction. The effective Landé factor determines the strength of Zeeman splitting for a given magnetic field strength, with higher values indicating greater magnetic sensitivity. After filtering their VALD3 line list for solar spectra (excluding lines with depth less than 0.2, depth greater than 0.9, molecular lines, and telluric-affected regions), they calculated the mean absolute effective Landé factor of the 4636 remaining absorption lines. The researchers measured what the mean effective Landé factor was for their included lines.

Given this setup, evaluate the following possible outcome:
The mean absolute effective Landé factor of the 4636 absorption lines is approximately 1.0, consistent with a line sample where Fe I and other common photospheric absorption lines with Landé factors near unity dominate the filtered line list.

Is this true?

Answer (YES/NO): NO